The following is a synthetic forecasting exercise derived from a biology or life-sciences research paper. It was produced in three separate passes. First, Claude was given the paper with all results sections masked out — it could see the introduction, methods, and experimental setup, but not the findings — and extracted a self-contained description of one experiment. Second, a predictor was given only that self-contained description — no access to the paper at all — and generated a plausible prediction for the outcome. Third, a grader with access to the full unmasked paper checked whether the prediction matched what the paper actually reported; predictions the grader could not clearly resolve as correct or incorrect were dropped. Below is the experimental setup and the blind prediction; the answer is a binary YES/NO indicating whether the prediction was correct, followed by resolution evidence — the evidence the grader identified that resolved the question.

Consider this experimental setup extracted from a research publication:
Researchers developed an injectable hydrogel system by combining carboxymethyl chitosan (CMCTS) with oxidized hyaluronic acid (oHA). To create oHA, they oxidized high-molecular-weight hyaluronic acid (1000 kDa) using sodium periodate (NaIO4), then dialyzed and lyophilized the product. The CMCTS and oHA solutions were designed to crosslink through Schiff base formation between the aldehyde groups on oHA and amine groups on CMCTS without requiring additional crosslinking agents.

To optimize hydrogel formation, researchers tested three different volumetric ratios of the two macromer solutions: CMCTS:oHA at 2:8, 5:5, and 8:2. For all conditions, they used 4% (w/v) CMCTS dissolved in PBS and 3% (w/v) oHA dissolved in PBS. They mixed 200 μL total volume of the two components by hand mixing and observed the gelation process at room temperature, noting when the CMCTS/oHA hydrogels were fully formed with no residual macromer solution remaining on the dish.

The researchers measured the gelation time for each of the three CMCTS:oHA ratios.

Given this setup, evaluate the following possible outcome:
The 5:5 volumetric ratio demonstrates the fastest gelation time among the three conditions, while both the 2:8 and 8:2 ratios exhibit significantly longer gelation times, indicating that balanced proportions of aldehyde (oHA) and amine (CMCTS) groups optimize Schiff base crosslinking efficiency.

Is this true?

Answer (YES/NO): NO